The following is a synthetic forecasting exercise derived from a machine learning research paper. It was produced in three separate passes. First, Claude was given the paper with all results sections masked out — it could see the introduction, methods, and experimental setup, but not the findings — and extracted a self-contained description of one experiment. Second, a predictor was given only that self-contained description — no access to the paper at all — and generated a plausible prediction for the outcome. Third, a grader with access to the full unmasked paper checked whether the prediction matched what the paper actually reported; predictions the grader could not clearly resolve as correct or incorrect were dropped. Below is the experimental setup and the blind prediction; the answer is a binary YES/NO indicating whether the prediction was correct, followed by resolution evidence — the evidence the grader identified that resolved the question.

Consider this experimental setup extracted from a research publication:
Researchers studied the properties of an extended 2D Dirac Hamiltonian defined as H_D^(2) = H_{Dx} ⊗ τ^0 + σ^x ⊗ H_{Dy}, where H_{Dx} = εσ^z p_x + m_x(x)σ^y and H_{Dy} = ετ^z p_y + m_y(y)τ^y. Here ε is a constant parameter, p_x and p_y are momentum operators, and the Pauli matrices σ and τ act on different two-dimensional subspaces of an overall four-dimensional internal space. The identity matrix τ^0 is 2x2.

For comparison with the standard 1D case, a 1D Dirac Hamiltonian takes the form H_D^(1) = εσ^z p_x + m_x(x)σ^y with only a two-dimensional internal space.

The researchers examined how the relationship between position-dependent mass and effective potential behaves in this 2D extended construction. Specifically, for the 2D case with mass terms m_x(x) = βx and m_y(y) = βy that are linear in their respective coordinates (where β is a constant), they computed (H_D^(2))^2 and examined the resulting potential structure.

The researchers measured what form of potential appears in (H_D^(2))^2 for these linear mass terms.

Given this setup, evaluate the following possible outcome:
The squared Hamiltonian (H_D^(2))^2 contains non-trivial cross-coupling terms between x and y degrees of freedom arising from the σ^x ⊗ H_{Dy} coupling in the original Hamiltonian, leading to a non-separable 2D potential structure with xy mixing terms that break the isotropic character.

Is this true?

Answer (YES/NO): NO